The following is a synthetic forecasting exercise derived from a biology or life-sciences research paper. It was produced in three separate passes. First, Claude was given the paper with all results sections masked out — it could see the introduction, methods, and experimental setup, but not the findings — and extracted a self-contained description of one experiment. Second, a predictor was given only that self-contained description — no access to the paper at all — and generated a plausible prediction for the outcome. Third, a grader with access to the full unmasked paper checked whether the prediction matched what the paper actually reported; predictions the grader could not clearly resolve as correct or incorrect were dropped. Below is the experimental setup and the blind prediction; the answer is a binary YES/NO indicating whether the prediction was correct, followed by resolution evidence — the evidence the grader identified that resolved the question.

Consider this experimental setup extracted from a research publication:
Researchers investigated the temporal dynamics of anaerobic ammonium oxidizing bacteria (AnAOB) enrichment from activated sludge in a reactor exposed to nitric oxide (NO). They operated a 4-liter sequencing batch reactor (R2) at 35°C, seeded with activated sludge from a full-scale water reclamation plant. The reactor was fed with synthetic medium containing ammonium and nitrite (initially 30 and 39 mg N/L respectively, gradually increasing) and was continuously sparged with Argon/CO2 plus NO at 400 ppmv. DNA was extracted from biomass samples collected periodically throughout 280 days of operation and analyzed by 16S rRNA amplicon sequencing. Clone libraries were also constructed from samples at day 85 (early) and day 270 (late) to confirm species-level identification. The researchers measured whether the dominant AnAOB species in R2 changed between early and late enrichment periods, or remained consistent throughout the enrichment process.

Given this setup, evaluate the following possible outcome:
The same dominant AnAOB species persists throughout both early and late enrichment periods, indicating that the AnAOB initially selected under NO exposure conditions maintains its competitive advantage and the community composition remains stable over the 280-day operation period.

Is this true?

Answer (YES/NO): NO